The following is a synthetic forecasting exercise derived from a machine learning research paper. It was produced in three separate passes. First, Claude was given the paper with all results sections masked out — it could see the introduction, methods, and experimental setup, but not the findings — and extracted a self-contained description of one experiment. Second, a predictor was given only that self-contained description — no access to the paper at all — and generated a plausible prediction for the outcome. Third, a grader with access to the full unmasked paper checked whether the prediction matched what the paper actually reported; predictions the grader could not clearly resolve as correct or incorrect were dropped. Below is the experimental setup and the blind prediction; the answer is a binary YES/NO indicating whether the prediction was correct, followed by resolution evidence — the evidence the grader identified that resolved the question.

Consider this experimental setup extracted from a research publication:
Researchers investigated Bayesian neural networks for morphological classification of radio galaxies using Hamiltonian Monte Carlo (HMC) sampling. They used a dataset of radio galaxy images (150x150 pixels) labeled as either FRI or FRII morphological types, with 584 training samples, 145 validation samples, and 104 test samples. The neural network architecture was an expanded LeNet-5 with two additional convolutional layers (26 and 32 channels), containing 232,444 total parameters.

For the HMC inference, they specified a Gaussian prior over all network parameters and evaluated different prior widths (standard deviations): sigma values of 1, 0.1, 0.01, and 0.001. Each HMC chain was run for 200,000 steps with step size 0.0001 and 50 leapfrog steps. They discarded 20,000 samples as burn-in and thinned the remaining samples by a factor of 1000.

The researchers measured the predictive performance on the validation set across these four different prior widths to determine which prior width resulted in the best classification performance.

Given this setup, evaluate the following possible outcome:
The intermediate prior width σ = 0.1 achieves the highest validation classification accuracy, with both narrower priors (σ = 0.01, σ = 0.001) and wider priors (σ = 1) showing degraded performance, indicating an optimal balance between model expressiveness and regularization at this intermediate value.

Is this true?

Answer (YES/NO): YES